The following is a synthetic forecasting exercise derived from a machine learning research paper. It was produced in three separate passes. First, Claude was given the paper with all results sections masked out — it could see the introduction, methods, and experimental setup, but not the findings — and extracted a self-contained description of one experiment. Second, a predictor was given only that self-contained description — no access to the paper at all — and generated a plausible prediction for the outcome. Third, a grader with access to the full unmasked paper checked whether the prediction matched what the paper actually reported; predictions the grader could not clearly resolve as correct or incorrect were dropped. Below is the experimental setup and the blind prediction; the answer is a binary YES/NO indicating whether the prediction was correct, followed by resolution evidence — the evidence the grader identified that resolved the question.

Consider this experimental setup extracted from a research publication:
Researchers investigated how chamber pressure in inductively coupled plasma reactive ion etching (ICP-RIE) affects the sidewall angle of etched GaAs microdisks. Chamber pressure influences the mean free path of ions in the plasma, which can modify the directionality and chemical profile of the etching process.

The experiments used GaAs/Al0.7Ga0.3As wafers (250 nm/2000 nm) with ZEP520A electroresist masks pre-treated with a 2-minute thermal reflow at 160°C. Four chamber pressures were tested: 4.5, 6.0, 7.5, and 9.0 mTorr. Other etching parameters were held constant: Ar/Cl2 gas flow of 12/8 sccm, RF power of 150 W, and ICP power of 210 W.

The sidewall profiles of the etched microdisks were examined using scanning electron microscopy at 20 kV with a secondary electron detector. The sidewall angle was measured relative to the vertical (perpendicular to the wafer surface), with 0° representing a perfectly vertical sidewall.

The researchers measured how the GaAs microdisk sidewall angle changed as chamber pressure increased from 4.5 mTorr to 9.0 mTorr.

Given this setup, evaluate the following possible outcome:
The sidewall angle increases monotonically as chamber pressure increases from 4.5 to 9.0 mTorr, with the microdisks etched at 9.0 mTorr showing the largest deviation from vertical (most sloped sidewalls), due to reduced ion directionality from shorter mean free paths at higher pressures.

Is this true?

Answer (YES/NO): NO